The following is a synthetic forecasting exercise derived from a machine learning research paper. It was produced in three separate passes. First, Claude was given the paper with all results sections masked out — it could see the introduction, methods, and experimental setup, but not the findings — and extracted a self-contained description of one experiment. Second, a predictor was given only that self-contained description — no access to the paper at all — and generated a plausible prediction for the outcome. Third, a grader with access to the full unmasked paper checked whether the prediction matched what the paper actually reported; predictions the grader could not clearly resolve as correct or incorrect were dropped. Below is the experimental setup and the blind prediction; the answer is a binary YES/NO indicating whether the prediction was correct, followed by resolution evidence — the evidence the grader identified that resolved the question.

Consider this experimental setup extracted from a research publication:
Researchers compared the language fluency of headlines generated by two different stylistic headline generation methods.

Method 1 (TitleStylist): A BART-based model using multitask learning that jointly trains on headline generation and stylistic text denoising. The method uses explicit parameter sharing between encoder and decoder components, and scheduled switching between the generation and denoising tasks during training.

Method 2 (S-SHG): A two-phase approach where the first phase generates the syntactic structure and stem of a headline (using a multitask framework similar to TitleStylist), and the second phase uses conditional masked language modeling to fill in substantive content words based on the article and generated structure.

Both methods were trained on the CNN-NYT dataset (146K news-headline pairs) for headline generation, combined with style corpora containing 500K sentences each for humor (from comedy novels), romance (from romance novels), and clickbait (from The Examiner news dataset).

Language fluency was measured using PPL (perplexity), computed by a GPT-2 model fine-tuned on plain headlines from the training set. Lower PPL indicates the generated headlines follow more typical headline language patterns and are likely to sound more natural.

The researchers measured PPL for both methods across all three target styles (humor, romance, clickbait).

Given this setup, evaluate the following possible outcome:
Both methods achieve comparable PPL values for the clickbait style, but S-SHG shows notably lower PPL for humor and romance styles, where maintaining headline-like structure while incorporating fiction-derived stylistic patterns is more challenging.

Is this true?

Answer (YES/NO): NO